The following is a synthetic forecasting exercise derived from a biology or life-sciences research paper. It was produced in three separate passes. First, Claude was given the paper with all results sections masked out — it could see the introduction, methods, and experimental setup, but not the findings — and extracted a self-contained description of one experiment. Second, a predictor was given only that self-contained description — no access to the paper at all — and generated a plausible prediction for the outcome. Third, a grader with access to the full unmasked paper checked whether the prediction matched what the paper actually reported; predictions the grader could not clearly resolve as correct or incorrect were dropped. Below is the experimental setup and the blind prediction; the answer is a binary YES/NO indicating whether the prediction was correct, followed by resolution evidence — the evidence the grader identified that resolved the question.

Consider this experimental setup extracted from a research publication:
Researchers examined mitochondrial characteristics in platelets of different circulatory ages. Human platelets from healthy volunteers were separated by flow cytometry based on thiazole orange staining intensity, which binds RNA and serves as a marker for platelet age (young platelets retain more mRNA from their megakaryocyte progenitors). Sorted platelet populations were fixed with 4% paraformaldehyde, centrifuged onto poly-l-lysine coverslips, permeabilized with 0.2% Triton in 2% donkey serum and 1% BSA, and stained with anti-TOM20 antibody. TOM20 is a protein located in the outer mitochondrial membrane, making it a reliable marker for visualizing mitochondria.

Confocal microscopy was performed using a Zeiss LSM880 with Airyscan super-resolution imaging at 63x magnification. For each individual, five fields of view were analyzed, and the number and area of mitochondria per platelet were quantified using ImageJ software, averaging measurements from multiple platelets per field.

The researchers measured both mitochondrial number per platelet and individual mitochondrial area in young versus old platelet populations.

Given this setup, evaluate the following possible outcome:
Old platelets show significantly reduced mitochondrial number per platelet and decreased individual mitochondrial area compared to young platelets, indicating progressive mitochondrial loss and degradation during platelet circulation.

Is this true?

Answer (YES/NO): NO